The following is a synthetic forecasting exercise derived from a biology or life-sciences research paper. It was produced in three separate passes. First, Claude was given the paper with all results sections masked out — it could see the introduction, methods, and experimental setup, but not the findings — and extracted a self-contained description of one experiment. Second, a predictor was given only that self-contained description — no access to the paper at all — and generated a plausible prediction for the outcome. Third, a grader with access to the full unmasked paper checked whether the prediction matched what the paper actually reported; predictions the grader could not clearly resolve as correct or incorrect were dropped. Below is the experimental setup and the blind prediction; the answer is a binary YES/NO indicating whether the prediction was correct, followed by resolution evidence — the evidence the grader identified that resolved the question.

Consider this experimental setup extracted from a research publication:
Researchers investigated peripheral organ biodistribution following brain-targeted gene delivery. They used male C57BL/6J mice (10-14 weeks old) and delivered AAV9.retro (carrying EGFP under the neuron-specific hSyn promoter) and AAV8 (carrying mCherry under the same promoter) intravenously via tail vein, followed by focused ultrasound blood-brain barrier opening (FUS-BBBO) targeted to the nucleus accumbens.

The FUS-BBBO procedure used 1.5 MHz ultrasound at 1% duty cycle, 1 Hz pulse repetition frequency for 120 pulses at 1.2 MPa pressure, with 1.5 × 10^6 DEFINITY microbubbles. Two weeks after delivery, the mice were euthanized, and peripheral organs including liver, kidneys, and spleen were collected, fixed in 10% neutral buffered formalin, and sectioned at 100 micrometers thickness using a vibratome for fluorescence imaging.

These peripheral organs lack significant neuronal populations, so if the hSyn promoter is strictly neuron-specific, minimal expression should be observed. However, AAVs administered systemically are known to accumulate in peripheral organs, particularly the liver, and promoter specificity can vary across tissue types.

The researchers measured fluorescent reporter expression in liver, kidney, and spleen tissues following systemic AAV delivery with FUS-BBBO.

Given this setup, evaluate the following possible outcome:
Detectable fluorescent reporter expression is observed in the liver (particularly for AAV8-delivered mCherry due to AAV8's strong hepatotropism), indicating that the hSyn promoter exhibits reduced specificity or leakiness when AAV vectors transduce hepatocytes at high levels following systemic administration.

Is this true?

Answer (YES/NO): NO